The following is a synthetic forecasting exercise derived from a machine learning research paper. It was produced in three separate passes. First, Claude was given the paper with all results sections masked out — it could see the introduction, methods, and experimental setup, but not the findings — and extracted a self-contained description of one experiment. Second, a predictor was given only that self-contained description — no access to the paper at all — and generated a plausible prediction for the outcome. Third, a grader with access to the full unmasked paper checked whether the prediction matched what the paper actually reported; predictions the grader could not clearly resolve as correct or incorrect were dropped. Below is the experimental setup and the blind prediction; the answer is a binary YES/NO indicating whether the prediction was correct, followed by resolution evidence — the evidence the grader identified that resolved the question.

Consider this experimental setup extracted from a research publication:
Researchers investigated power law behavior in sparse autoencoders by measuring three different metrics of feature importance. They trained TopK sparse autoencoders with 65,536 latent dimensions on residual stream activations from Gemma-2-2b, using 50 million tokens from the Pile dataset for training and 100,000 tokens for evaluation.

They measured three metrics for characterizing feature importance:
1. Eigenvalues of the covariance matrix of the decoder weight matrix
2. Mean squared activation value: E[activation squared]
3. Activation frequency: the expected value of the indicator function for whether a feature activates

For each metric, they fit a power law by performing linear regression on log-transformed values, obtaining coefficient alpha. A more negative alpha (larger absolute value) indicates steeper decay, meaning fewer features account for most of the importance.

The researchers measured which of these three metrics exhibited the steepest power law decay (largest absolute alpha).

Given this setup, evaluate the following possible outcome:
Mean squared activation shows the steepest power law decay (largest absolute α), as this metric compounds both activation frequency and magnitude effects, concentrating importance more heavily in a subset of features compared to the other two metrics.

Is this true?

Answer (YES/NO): YES